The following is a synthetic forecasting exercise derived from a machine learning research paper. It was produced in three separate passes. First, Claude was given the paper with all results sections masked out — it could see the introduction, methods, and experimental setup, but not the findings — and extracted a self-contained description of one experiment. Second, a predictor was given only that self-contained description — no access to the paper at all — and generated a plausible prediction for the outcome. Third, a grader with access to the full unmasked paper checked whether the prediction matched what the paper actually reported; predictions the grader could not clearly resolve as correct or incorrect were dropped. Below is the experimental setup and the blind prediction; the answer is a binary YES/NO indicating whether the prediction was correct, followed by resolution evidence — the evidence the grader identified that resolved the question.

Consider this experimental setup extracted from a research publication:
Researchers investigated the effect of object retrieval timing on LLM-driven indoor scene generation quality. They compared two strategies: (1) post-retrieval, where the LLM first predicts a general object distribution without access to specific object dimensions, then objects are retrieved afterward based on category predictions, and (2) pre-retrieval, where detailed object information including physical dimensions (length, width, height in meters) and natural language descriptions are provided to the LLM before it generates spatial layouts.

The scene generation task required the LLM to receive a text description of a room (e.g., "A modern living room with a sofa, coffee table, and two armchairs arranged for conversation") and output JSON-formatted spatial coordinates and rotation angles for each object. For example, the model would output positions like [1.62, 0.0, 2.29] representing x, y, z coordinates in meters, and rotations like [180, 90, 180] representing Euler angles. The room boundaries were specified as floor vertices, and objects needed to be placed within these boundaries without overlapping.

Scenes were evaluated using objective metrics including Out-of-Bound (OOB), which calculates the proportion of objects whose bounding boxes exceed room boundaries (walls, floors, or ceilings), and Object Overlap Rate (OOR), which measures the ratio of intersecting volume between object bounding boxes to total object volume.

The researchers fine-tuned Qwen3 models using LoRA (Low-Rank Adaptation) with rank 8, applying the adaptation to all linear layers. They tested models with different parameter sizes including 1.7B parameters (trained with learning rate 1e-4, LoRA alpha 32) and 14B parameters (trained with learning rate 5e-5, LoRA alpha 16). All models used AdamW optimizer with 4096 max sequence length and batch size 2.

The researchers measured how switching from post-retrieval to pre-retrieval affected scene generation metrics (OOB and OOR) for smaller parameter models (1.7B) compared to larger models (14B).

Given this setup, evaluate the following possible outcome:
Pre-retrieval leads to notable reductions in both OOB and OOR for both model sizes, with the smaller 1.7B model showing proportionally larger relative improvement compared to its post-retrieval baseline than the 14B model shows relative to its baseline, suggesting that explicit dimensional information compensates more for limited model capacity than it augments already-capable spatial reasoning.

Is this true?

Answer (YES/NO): NO